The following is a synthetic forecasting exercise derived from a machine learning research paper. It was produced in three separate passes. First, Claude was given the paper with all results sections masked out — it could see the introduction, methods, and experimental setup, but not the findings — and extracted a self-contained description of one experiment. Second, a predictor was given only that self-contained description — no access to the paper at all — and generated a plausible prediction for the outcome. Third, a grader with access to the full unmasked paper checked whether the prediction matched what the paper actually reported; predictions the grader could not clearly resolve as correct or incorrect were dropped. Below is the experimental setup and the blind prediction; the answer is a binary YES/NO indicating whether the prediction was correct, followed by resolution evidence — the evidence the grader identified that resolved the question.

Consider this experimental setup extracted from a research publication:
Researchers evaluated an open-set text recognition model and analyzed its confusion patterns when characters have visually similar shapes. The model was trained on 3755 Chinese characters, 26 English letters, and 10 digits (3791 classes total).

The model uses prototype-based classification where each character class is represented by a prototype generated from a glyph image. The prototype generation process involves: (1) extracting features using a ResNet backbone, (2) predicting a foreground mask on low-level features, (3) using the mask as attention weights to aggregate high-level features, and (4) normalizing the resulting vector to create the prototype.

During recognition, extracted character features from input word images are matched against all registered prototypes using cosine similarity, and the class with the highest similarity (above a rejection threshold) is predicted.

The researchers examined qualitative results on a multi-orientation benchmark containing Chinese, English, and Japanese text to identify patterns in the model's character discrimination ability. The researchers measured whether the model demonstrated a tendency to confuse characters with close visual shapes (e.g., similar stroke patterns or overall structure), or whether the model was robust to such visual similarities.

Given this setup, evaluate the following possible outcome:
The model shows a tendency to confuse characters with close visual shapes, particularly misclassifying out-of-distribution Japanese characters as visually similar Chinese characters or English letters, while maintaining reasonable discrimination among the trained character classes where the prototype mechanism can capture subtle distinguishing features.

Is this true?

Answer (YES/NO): YES